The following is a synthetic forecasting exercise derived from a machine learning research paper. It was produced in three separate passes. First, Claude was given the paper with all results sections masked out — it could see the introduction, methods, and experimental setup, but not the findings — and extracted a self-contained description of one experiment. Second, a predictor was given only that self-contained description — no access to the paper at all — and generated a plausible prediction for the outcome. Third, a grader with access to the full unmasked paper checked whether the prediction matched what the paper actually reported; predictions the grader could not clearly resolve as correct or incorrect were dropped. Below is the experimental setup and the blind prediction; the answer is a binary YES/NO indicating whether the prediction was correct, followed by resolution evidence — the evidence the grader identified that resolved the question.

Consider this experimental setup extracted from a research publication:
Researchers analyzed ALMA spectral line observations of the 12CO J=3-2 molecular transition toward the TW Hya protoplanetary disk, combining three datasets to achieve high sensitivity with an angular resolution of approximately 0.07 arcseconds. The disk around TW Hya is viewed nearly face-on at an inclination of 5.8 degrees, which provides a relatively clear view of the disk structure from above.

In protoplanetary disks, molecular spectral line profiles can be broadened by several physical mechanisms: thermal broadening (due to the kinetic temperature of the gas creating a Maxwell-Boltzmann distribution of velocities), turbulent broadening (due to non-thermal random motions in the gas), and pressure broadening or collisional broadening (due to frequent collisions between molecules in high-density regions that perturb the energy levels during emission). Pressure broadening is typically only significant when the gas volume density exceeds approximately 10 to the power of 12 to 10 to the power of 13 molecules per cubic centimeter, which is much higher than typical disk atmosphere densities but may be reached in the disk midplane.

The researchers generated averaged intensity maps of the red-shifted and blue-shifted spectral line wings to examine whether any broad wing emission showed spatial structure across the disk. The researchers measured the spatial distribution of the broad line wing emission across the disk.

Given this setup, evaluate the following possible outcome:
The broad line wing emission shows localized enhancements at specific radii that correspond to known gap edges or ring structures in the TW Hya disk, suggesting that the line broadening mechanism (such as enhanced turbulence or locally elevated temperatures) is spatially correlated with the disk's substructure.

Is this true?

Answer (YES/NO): NO